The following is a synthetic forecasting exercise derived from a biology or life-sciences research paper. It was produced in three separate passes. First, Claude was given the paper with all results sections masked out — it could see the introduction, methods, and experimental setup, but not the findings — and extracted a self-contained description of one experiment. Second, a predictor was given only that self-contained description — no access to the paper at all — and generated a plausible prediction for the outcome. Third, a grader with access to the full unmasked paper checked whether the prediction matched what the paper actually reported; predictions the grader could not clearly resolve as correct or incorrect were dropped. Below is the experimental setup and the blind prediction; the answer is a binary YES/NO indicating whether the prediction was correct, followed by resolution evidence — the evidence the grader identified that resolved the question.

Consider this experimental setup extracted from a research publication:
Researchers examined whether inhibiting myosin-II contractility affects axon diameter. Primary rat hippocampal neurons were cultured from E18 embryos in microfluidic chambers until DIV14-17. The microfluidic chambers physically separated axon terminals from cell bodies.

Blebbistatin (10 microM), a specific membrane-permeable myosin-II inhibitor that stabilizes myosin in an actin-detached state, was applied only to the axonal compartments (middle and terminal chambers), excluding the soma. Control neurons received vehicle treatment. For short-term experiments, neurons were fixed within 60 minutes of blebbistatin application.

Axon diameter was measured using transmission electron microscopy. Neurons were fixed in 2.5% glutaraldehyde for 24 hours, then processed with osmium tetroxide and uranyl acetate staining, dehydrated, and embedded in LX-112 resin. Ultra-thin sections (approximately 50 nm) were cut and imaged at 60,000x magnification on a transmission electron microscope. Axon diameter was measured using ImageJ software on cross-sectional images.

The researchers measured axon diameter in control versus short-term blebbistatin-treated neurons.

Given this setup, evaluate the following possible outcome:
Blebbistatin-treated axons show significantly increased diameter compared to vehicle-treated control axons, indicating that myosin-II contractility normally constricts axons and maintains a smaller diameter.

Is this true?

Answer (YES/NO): YES